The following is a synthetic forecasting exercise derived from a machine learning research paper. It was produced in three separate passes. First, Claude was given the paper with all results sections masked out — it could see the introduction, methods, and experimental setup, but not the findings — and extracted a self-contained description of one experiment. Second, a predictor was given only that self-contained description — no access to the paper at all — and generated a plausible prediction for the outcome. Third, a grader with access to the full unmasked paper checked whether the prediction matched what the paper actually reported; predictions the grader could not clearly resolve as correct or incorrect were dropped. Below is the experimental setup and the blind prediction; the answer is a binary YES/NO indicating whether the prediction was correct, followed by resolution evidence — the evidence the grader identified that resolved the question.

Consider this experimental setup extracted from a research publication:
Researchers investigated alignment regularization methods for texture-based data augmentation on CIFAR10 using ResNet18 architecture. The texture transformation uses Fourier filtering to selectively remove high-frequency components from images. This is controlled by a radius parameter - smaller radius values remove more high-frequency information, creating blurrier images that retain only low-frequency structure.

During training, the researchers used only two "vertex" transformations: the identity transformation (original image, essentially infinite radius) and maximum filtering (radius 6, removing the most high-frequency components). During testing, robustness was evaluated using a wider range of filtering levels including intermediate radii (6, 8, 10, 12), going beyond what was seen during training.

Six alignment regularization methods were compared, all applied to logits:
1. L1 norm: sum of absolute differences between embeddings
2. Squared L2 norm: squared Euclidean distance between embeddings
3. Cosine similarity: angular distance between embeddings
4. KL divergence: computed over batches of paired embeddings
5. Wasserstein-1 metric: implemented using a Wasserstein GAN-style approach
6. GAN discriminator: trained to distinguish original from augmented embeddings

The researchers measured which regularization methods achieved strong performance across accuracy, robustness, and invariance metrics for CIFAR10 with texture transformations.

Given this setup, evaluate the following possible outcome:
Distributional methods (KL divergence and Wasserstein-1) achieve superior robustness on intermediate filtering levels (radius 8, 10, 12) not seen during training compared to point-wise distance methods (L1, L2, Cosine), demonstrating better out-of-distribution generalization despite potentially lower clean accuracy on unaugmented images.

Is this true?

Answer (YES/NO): NO